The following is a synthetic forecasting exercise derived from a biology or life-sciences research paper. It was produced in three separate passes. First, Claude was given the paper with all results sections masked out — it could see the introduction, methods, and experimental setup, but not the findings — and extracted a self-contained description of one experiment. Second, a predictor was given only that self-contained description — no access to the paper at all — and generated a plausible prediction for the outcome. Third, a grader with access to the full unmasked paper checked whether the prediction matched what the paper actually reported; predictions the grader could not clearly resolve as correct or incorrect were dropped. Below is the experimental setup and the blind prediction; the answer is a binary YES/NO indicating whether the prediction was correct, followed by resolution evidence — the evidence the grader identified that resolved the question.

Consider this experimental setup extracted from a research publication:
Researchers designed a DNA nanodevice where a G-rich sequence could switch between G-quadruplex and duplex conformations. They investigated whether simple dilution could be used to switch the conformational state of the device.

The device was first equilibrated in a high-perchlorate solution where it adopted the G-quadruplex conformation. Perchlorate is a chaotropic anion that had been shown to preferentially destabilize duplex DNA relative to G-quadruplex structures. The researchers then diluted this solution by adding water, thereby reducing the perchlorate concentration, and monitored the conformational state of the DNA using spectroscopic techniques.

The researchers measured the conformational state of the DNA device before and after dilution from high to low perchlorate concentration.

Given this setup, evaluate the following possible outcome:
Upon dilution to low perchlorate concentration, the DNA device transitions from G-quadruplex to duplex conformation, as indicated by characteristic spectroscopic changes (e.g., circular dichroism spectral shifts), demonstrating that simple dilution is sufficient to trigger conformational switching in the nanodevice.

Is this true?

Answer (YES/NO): YES